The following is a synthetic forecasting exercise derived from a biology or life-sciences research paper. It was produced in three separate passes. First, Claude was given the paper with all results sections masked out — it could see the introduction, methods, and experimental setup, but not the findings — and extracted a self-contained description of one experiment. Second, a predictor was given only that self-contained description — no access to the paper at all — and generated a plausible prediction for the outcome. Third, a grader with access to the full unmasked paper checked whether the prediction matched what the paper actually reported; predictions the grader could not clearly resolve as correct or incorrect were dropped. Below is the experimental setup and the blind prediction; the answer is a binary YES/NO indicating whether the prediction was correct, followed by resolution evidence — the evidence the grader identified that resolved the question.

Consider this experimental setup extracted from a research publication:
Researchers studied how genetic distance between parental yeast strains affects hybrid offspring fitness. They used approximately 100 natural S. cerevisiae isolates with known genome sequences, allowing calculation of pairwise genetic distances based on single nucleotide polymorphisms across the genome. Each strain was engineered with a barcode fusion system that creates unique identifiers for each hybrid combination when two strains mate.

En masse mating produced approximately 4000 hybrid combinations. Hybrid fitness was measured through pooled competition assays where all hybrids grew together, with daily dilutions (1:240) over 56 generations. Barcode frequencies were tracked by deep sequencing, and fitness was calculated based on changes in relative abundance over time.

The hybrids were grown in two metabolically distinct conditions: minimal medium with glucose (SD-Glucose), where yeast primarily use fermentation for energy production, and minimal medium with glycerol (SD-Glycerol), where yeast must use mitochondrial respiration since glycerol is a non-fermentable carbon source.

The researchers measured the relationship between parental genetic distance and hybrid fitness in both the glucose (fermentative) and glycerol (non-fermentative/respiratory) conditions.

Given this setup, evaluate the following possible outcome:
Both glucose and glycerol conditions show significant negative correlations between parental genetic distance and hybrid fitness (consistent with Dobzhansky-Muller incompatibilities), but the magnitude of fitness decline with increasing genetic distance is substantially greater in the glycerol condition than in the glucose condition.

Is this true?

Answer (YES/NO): NO